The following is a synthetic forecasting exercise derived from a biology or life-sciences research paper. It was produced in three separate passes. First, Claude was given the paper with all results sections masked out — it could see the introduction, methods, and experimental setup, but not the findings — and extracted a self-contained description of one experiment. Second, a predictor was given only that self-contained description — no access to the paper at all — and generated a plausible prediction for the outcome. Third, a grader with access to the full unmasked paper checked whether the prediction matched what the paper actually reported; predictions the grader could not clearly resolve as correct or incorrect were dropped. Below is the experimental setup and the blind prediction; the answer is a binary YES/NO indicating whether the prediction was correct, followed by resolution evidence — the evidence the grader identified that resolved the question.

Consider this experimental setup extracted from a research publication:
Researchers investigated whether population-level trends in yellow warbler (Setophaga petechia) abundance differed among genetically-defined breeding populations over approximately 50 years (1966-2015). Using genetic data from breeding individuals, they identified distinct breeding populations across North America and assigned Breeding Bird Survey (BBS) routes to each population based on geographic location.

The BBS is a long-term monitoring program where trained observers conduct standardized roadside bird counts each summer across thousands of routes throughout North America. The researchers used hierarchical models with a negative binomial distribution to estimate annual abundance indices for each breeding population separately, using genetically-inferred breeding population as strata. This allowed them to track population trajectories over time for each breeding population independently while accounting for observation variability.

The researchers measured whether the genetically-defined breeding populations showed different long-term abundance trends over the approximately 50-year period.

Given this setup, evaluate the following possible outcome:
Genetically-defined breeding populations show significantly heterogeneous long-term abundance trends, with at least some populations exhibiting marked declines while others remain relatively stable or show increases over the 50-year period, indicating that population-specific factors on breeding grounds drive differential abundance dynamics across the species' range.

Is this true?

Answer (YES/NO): YES